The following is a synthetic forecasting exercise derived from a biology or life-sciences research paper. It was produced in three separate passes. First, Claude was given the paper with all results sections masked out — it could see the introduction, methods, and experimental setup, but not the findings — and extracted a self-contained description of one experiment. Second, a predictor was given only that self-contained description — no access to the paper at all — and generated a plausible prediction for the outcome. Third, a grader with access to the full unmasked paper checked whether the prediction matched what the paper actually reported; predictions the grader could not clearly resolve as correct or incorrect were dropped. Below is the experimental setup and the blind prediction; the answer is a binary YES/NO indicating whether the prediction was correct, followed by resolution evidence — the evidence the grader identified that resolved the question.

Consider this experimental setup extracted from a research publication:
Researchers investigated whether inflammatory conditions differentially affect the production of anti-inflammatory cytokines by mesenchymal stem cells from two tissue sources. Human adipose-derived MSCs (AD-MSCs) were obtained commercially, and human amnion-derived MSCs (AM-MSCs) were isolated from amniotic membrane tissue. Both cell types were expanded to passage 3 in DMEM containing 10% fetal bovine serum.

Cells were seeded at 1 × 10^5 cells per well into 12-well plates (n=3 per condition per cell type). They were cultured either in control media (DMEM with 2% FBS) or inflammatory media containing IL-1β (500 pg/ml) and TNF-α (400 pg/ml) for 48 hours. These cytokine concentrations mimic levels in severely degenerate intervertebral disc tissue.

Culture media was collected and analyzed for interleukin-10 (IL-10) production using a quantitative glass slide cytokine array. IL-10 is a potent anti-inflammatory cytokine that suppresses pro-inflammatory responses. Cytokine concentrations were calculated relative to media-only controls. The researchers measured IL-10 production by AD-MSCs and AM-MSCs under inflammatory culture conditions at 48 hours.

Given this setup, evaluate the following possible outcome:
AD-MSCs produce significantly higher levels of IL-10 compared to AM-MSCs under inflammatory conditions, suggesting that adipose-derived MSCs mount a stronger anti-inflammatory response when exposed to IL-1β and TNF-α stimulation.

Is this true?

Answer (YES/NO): NO